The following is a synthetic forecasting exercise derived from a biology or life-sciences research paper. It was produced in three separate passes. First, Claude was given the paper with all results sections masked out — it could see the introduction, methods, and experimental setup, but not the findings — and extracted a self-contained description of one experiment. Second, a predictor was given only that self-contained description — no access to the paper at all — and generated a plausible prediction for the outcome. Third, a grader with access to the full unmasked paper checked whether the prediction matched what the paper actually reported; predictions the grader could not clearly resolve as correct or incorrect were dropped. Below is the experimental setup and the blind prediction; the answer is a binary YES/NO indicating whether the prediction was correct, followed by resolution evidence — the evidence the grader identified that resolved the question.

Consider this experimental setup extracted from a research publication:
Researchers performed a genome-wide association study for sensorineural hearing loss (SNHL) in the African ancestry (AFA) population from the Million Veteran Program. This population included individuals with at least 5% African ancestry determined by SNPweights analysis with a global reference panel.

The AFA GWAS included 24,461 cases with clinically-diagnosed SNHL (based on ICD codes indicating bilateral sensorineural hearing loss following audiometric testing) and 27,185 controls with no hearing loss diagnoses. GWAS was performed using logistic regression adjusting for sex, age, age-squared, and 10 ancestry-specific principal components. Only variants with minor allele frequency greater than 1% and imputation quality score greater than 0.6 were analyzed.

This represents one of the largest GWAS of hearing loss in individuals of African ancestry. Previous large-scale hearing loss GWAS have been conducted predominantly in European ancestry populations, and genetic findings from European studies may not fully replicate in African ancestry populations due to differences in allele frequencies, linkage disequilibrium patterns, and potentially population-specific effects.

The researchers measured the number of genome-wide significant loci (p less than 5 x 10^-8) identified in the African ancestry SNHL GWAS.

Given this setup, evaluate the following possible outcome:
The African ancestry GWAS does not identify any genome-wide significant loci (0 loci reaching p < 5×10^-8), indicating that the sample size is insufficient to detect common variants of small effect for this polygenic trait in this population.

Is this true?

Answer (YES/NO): NO